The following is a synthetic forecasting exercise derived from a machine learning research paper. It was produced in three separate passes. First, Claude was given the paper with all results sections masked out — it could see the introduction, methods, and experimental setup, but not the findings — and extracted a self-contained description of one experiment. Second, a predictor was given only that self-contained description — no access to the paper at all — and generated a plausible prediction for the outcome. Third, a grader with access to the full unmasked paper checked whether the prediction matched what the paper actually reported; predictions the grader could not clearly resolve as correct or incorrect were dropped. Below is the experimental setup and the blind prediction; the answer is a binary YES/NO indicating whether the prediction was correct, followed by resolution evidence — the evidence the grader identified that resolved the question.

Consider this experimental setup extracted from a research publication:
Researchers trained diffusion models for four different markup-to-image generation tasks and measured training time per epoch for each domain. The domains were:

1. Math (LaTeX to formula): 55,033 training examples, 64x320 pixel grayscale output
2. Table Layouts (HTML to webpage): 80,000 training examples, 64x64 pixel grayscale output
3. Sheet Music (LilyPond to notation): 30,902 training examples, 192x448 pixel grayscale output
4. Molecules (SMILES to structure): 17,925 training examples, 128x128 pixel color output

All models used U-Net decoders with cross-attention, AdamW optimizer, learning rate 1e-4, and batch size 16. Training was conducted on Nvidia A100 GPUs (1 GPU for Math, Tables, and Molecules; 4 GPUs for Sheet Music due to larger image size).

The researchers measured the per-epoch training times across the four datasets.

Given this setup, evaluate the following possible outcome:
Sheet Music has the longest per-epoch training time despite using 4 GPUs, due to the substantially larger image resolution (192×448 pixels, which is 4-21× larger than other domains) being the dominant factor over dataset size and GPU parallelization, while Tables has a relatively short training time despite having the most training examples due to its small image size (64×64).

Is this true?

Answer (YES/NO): YES